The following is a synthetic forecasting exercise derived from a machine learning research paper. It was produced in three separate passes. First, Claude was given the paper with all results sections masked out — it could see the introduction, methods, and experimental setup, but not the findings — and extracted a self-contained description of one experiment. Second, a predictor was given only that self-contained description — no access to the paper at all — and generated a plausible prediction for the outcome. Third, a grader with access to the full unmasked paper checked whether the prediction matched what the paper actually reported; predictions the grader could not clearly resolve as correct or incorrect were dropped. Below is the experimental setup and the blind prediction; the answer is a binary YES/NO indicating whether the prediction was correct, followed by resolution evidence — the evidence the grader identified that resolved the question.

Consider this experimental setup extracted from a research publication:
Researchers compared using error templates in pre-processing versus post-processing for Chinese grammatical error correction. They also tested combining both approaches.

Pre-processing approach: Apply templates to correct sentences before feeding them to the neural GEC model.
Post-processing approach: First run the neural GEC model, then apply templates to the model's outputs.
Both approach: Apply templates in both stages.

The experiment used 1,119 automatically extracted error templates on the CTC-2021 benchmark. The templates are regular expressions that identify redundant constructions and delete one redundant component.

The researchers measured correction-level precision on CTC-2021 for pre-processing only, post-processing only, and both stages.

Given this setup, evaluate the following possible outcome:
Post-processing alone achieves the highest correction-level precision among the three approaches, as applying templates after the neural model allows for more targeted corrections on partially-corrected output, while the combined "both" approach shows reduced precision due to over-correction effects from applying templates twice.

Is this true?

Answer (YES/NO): NO